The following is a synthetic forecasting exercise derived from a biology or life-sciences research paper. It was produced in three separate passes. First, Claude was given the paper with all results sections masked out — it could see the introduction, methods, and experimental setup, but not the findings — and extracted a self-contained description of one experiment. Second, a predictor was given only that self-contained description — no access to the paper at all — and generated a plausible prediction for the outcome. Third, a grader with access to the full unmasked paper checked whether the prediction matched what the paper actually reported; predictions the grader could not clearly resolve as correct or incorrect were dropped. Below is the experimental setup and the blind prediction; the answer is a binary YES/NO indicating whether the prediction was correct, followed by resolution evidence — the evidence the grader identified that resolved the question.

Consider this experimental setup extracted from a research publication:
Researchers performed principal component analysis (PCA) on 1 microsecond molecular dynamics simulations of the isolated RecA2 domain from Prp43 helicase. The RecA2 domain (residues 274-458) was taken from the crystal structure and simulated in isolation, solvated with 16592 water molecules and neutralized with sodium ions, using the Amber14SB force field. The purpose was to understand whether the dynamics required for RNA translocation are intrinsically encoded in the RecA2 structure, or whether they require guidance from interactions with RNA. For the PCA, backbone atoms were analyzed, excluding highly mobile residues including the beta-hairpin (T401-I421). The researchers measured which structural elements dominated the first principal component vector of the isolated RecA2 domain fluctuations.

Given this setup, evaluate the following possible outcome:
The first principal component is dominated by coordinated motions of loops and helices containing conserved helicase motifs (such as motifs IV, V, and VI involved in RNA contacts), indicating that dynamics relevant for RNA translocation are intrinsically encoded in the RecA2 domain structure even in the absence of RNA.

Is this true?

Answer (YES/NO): NO